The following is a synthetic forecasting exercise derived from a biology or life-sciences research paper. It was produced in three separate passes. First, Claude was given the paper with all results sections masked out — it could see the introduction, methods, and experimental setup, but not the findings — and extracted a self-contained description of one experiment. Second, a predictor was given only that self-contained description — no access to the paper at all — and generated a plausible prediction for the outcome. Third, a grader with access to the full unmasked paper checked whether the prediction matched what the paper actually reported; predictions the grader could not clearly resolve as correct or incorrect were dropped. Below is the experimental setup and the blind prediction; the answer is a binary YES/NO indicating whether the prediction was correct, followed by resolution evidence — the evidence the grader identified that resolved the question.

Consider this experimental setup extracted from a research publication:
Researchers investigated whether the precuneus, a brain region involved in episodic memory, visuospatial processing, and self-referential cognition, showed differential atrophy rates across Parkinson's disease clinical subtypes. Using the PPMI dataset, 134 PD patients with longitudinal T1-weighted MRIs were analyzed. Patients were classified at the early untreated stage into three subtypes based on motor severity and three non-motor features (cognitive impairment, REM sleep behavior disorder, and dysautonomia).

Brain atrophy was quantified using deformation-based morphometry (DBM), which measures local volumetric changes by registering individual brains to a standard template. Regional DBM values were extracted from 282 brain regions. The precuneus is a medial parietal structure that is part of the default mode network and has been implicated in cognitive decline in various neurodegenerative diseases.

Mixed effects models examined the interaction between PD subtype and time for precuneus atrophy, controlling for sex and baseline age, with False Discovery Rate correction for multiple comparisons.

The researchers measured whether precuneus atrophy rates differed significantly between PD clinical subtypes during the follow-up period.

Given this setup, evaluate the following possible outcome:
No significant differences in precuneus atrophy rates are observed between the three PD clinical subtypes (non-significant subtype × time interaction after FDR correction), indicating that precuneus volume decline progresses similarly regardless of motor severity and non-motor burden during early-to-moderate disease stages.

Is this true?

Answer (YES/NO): NO